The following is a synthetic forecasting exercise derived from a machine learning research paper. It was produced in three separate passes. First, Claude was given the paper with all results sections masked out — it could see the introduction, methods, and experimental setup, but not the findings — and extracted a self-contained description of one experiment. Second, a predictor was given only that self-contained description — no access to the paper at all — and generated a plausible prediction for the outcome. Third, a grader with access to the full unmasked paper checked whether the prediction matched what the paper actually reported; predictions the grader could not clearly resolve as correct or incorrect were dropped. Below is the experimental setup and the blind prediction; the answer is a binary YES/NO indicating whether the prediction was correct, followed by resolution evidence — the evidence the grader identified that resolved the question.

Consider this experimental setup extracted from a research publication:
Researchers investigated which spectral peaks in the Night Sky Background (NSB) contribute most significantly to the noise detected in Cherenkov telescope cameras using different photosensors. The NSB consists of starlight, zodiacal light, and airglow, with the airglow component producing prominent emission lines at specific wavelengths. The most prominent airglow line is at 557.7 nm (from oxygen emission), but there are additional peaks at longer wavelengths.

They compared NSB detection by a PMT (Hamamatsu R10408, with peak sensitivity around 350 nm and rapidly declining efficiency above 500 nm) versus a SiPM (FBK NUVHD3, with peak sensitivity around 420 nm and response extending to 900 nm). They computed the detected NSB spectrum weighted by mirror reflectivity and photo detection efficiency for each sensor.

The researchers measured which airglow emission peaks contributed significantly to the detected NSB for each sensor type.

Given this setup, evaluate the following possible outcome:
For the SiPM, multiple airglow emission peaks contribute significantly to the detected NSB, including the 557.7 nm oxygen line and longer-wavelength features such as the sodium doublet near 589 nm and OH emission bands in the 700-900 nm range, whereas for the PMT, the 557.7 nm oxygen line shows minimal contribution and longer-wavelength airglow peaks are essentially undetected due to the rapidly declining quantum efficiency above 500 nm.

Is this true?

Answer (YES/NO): NO